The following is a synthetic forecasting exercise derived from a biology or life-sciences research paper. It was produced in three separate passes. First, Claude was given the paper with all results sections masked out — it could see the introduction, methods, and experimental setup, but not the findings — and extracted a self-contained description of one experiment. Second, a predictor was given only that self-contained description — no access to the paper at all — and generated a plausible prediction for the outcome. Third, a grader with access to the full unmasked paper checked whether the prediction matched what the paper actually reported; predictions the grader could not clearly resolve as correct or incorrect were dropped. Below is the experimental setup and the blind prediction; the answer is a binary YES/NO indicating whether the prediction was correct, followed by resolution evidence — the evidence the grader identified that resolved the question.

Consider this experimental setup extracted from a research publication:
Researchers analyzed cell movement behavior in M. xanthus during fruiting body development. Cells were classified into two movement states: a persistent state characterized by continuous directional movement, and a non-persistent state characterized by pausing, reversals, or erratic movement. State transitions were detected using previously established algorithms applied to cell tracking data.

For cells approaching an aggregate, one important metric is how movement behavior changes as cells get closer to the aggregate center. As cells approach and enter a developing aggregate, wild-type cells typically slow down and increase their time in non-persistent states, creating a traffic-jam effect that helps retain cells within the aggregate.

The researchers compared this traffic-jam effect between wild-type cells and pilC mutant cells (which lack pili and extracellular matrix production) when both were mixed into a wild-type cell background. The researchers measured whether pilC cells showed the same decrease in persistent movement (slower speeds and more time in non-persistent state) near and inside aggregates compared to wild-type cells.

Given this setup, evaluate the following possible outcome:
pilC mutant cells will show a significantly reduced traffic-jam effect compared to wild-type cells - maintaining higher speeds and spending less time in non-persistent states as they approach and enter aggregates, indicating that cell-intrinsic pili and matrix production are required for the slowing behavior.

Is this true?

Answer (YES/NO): NO